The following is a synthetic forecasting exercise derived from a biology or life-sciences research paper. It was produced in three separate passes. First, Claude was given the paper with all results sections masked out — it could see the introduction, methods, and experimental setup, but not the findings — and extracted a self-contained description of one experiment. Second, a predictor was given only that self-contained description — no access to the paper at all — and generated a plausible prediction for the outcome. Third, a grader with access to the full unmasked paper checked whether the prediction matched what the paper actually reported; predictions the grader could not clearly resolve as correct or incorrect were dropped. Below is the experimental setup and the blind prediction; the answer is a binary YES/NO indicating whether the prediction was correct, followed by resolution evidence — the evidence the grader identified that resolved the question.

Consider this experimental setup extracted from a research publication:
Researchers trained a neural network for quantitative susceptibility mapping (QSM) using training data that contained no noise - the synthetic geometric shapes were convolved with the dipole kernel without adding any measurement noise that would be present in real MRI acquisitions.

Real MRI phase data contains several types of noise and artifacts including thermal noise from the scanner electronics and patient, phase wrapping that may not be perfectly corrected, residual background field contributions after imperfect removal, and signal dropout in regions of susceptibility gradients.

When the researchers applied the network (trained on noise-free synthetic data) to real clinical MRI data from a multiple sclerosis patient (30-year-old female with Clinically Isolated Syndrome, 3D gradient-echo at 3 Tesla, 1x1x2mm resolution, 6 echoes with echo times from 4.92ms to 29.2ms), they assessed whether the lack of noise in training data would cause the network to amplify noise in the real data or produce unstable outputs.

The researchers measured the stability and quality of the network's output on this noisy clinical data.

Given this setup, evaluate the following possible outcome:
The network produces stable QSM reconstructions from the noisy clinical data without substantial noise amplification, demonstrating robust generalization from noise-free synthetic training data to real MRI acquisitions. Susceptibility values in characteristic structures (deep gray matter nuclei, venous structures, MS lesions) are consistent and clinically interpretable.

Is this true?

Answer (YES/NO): YES